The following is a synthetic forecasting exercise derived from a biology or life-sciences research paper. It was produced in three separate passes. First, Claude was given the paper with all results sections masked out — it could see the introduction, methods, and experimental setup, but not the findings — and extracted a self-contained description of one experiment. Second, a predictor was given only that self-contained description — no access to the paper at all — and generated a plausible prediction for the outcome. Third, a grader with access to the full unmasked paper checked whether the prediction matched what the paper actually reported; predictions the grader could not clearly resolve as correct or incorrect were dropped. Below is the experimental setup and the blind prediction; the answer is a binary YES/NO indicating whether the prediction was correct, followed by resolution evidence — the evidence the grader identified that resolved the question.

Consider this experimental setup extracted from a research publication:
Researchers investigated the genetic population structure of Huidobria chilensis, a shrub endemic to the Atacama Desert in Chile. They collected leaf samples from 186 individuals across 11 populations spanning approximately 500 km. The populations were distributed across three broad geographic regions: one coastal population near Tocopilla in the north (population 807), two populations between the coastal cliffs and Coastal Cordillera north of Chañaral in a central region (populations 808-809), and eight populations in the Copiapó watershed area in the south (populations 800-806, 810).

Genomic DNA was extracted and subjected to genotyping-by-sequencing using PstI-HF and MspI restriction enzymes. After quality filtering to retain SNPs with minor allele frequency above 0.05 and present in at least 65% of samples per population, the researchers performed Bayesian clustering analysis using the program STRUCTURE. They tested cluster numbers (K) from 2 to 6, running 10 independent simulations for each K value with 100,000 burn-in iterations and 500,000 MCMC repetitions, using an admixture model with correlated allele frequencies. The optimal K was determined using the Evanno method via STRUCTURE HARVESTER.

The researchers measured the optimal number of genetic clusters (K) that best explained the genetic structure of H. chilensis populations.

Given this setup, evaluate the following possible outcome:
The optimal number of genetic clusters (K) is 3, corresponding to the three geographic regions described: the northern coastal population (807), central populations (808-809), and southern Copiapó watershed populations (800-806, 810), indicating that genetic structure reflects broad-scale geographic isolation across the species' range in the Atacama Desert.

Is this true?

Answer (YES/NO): YES